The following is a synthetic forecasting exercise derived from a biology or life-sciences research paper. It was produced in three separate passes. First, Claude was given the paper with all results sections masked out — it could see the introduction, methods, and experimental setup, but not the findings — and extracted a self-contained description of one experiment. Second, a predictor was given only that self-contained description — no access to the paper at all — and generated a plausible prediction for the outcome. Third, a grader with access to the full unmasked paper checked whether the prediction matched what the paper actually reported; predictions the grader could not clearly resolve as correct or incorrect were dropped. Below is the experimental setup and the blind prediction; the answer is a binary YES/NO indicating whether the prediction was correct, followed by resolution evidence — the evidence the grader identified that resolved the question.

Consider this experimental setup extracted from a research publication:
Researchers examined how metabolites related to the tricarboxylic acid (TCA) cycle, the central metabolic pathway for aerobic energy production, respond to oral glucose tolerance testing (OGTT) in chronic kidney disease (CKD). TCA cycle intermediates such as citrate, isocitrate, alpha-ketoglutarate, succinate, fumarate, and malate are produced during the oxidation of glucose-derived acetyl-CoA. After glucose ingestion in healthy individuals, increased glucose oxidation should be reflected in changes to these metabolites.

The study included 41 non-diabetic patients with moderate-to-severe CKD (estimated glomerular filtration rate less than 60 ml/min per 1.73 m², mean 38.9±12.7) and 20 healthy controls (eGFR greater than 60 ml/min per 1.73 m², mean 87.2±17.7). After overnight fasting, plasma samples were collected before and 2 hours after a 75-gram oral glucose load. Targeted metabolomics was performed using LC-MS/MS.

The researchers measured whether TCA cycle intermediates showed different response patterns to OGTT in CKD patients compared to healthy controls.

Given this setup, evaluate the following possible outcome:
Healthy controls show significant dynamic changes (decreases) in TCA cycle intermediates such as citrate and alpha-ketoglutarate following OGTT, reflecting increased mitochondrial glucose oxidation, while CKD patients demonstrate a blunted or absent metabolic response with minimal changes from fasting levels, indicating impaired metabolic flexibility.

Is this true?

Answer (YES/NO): NO